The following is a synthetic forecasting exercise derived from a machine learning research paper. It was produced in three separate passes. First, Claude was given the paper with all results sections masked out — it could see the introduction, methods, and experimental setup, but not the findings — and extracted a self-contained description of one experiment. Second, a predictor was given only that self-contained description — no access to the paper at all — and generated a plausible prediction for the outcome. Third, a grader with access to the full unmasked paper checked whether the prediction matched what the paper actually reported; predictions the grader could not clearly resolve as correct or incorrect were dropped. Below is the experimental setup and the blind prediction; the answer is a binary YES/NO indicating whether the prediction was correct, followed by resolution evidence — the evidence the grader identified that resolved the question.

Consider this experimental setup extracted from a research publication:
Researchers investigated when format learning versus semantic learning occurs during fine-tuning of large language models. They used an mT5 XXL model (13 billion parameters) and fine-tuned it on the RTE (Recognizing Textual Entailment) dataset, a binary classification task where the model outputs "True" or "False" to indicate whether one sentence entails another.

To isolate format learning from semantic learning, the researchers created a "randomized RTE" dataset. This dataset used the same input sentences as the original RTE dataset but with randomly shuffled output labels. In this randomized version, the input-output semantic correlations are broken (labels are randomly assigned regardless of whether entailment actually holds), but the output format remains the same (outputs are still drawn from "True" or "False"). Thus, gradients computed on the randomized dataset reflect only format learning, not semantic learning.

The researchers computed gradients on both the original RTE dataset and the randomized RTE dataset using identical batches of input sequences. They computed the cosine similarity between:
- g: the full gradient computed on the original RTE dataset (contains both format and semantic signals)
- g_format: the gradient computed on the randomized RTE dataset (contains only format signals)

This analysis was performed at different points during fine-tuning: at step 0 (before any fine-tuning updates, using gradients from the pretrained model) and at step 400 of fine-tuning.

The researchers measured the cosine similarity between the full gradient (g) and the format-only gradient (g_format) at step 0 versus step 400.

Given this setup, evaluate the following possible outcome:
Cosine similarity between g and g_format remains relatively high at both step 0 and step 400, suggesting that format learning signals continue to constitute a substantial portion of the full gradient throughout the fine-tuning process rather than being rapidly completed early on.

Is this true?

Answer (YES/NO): NO